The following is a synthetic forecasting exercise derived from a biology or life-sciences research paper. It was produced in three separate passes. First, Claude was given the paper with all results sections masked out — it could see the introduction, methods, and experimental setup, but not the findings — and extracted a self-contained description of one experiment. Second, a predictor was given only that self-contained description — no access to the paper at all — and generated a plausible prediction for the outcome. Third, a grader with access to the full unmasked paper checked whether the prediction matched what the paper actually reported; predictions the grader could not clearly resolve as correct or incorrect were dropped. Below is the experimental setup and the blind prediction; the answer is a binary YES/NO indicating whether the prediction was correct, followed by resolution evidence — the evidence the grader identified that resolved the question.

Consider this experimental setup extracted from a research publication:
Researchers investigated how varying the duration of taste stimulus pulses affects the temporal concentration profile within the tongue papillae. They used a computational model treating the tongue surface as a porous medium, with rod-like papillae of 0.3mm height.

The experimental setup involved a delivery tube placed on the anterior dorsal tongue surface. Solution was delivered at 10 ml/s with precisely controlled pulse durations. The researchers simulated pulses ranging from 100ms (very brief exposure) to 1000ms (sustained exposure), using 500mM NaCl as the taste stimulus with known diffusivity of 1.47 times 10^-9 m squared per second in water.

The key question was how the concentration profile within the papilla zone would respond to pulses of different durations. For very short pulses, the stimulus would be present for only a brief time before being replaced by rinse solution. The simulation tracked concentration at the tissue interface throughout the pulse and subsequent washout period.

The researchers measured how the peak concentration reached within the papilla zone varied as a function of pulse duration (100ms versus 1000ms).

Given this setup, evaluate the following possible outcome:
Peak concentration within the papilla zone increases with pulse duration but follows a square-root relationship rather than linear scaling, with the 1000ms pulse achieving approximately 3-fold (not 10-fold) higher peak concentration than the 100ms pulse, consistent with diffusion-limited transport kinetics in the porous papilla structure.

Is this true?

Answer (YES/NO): NO